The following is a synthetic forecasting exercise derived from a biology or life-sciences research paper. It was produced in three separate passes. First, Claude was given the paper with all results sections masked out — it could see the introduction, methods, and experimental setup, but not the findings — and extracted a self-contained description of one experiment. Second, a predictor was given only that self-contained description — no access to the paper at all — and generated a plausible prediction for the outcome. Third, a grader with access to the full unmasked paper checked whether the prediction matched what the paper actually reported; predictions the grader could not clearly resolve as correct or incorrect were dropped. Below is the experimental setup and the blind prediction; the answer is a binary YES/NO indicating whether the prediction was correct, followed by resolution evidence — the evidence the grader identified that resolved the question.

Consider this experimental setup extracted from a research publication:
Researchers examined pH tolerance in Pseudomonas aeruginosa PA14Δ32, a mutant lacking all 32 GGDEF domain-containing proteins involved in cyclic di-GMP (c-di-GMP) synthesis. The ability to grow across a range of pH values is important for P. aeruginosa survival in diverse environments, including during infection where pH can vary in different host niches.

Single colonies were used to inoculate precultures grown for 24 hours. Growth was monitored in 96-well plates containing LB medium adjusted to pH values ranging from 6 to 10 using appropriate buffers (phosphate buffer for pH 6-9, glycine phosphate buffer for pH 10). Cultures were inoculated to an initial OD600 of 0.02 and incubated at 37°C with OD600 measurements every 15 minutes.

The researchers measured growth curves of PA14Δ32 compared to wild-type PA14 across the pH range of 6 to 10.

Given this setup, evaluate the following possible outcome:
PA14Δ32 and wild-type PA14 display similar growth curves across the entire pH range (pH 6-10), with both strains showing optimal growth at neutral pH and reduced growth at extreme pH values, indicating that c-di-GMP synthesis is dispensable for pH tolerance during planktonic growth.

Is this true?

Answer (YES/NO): YES